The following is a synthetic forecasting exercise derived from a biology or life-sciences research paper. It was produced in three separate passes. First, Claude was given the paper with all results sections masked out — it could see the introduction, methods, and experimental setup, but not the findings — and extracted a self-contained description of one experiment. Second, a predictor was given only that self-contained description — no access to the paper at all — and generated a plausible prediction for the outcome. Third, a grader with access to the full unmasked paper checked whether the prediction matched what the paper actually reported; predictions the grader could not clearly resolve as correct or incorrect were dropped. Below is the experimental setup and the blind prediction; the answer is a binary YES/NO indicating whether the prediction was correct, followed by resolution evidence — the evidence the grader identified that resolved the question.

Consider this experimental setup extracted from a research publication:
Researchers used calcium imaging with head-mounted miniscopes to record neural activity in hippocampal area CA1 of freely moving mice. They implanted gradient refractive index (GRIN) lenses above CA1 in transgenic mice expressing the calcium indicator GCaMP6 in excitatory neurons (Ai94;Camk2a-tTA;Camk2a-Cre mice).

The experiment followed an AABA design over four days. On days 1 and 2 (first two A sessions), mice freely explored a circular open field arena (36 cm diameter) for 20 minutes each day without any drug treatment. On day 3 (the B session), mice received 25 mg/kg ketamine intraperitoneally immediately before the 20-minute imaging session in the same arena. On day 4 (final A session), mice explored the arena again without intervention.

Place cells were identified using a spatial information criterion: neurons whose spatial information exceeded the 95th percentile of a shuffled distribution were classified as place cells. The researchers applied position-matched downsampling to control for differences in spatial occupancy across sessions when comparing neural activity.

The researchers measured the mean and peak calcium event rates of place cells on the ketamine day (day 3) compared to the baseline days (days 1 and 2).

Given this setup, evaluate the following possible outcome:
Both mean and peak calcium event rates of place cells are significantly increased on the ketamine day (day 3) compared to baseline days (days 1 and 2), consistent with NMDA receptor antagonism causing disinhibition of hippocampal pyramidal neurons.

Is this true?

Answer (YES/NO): NO